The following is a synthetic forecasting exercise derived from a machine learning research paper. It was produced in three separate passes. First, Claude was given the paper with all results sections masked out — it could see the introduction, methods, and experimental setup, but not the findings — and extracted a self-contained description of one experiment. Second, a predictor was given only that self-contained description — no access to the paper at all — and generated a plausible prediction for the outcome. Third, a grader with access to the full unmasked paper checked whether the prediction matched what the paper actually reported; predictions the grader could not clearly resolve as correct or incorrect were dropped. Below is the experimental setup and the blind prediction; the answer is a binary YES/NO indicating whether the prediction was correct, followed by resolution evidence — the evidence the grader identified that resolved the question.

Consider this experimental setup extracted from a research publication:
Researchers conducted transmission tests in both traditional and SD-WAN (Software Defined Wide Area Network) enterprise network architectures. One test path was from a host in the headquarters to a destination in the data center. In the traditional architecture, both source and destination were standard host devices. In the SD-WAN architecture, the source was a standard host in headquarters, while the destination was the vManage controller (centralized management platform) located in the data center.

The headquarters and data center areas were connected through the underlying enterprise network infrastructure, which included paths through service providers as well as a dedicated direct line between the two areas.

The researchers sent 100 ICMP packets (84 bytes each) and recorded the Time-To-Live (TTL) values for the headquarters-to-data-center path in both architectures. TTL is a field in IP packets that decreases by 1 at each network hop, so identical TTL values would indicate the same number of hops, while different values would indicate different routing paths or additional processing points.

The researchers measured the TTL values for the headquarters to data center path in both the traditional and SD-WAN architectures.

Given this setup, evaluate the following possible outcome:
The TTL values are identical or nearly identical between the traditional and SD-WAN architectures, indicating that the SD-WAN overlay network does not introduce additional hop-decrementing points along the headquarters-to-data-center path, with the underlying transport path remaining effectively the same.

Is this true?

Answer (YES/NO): YES